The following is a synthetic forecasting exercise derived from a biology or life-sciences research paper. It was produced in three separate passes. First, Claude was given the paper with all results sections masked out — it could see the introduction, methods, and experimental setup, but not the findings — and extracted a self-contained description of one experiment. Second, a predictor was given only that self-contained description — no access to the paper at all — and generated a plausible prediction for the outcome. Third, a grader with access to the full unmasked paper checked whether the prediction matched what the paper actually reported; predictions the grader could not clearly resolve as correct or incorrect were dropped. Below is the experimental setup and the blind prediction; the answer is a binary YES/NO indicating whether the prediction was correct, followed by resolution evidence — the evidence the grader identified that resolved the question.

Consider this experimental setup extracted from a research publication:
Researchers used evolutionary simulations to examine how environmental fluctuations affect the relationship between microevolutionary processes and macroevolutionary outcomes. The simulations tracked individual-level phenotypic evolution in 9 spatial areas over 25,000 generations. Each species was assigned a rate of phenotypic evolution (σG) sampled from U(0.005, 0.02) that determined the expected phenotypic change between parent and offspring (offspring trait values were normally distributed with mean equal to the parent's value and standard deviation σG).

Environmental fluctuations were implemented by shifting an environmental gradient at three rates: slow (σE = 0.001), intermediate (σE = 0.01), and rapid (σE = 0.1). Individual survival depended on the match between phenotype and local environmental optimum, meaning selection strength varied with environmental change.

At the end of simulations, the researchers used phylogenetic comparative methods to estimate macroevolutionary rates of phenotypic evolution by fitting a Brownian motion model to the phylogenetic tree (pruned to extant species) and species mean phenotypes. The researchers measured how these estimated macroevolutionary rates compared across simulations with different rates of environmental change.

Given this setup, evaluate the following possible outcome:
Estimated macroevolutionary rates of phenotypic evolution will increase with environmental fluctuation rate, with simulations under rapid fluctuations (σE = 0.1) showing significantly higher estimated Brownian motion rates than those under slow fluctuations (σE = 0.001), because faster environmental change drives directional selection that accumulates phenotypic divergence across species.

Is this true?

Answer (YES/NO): YES